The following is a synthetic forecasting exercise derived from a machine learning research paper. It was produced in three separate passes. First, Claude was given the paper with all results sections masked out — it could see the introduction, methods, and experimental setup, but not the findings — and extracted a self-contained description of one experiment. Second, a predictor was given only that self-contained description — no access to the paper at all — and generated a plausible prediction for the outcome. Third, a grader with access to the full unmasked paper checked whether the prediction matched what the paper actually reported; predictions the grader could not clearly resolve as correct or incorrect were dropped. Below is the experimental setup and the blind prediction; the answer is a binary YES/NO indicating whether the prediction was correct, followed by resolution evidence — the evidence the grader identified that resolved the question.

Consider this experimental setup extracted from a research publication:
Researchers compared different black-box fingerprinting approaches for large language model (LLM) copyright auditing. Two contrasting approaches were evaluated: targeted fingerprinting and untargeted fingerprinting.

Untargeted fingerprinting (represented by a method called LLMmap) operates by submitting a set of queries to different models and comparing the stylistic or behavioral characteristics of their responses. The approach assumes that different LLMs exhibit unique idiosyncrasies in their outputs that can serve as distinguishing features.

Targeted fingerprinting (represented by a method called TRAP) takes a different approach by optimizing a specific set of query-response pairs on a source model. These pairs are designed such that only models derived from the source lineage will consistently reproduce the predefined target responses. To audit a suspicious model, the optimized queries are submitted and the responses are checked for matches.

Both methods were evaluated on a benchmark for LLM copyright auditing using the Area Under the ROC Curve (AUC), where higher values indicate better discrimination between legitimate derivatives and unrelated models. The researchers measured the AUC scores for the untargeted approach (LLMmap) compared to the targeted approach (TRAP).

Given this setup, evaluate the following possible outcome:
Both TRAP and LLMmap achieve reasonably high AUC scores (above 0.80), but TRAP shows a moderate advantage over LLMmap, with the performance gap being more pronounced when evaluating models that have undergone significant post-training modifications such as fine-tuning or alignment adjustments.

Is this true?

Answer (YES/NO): NO